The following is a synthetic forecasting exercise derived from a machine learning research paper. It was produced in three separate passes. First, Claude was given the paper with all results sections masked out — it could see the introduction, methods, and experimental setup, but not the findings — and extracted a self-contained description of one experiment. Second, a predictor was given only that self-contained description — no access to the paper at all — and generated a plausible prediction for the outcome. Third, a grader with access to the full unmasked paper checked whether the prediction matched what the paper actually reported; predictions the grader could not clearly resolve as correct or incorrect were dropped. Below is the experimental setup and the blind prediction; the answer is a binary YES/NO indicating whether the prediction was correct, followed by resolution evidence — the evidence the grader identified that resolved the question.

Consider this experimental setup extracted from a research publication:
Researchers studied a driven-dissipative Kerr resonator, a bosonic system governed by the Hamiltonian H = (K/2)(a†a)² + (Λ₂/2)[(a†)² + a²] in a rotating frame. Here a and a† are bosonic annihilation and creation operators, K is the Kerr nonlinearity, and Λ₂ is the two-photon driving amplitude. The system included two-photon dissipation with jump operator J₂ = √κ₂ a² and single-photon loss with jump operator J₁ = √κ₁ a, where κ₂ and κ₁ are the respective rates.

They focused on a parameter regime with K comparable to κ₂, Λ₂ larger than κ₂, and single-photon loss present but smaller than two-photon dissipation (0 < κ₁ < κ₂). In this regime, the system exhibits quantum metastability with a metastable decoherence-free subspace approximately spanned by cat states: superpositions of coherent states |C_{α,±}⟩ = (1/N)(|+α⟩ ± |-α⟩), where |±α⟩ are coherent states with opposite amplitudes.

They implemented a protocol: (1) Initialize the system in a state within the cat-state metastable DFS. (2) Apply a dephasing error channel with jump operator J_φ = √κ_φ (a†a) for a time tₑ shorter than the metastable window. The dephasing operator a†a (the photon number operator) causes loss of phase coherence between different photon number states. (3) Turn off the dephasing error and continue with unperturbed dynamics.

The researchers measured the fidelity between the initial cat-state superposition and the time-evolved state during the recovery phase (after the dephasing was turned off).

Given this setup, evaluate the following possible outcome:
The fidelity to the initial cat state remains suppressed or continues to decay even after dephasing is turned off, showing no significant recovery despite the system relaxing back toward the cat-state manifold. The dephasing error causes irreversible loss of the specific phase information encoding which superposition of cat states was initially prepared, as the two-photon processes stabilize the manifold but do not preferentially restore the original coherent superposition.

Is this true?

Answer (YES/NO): NO